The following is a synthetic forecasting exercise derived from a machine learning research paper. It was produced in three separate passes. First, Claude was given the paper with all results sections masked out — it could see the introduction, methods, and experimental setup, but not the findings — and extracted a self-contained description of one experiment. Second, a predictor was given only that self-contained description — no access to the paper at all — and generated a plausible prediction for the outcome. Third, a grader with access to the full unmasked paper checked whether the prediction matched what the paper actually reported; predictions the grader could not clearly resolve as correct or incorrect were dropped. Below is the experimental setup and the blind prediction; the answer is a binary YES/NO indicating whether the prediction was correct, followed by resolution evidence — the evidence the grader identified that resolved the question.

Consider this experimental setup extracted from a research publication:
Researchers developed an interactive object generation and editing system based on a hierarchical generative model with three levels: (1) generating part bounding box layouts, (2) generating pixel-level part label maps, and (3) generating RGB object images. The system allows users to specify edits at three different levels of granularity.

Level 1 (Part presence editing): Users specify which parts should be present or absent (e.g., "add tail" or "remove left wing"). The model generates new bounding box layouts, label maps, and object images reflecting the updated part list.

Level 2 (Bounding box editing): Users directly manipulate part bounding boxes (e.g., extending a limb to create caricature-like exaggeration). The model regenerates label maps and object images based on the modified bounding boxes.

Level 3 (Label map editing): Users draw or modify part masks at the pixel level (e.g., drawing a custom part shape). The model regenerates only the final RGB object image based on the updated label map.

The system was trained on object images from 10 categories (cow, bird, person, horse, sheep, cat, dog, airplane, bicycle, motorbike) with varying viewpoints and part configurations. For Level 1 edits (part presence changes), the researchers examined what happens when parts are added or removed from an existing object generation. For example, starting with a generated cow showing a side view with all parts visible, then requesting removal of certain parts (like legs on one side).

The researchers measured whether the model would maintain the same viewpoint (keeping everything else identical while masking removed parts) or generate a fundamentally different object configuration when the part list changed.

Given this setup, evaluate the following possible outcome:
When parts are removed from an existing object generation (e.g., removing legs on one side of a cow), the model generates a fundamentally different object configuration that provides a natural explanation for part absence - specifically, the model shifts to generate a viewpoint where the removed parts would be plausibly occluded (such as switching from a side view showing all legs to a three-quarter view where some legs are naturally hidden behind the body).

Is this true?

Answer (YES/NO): YES